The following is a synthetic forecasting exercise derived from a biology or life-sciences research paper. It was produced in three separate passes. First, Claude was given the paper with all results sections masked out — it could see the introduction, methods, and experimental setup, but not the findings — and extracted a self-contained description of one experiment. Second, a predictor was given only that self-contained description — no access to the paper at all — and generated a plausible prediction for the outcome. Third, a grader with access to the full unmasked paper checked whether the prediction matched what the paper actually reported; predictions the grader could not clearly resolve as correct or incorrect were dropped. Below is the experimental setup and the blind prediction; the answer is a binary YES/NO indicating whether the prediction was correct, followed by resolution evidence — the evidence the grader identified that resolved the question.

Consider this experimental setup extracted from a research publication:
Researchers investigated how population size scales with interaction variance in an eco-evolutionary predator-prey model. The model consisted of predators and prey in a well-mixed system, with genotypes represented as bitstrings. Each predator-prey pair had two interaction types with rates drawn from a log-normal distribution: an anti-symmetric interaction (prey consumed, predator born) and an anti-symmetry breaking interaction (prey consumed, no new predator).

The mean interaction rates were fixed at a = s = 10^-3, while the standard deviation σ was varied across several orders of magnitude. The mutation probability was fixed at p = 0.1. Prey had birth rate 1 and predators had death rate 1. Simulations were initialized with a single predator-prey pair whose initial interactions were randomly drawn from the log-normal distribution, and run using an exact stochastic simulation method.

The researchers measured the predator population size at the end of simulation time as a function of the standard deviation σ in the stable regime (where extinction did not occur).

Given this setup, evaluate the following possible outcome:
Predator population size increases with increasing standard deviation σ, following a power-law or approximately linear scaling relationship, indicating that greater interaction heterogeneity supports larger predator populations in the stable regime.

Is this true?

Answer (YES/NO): YES